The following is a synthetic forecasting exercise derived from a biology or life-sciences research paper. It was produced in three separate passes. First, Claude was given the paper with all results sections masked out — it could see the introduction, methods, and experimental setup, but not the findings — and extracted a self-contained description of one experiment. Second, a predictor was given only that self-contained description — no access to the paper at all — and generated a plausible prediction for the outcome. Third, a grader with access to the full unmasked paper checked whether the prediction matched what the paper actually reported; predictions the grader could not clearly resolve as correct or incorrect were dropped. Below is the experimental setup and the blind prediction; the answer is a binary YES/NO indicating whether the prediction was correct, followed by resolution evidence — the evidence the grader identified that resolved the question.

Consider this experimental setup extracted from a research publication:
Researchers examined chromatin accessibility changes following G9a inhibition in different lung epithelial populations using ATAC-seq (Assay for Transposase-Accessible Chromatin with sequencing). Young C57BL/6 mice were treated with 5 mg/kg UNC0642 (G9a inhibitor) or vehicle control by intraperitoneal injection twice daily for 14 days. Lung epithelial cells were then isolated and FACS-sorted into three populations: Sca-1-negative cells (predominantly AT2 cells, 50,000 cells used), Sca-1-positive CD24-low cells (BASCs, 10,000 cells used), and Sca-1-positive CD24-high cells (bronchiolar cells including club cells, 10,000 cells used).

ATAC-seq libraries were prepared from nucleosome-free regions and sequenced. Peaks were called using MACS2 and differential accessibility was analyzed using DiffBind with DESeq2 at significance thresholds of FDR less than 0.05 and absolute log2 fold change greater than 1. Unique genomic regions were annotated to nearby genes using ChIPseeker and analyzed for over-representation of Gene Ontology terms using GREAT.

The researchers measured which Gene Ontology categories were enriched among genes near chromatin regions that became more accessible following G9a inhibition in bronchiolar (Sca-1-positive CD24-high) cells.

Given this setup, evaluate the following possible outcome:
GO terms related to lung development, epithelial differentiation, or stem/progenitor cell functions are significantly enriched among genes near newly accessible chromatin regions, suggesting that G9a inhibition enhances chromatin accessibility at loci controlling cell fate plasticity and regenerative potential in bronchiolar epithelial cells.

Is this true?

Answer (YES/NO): NO